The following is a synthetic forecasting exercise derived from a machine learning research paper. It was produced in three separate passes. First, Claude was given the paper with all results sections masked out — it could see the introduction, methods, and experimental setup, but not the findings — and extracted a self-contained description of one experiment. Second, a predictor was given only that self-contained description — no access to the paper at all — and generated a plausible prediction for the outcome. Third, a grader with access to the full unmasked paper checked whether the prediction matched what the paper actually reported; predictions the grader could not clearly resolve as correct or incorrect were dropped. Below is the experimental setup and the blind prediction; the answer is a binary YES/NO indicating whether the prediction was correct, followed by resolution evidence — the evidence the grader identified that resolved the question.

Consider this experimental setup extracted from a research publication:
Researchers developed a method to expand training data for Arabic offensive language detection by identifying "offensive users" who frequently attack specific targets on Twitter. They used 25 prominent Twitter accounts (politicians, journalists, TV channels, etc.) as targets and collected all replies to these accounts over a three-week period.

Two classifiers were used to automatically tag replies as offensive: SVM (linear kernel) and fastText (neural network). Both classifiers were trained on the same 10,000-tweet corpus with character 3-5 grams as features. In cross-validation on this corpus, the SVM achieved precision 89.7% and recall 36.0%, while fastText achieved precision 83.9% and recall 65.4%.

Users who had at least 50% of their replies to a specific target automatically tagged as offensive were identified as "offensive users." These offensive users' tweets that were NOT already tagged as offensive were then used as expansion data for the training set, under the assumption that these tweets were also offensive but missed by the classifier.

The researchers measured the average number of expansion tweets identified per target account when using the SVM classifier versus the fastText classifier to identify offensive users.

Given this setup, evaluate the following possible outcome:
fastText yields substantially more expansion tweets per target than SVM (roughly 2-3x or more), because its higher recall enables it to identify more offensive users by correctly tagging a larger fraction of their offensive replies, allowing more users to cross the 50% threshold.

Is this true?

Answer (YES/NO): YES